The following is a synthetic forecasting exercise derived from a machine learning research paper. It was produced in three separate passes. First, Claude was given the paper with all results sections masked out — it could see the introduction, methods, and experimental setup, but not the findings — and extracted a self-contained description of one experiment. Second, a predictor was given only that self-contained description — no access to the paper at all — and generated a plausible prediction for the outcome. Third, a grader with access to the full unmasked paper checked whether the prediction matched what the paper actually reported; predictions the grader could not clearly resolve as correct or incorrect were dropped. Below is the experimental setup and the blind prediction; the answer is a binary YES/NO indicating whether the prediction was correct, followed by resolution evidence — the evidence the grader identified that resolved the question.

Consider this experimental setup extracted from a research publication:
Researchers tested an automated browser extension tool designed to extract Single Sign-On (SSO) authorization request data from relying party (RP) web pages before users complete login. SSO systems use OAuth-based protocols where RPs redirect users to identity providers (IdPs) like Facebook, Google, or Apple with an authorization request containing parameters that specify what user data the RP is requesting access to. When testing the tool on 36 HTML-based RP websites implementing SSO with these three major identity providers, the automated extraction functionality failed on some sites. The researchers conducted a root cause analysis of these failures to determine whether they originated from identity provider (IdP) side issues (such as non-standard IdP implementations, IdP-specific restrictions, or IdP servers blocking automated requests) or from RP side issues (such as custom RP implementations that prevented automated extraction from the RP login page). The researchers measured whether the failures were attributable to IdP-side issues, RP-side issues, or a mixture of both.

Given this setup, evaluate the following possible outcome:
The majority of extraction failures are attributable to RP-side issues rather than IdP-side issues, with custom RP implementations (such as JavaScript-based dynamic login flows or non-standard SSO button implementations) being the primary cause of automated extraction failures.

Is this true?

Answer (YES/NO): YES